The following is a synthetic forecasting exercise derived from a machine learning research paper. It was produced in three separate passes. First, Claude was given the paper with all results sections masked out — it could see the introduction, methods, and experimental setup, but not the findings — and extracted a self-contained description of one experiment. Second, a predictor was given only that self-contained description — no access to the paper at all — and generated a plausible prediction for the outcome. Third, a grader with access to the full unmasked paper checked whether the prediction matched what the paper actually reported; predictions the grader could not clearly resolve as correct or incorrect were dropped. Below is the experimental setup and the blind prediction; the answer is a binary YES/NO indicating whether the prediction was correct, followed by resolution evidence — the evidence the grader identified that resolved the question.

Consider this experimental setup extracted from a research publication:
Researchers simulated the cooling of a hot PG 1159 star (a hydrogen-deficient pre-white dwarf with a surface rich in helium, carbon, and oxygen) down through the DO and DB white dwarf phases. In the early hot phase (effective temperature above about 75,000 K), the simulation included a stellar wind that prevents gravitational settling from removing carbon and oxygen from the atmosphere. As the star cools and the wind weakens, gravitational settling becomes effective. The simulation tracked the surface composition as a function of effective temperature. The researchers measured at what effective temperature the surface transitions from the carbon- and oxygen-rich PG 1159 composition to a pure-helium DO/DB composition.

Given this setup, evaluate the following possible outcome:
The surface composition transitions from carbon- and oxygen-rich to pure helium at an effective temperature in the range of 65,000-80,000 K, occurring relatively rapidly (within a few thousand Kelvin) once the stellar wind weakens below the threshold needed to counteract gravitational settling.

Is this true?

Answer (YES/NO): NO